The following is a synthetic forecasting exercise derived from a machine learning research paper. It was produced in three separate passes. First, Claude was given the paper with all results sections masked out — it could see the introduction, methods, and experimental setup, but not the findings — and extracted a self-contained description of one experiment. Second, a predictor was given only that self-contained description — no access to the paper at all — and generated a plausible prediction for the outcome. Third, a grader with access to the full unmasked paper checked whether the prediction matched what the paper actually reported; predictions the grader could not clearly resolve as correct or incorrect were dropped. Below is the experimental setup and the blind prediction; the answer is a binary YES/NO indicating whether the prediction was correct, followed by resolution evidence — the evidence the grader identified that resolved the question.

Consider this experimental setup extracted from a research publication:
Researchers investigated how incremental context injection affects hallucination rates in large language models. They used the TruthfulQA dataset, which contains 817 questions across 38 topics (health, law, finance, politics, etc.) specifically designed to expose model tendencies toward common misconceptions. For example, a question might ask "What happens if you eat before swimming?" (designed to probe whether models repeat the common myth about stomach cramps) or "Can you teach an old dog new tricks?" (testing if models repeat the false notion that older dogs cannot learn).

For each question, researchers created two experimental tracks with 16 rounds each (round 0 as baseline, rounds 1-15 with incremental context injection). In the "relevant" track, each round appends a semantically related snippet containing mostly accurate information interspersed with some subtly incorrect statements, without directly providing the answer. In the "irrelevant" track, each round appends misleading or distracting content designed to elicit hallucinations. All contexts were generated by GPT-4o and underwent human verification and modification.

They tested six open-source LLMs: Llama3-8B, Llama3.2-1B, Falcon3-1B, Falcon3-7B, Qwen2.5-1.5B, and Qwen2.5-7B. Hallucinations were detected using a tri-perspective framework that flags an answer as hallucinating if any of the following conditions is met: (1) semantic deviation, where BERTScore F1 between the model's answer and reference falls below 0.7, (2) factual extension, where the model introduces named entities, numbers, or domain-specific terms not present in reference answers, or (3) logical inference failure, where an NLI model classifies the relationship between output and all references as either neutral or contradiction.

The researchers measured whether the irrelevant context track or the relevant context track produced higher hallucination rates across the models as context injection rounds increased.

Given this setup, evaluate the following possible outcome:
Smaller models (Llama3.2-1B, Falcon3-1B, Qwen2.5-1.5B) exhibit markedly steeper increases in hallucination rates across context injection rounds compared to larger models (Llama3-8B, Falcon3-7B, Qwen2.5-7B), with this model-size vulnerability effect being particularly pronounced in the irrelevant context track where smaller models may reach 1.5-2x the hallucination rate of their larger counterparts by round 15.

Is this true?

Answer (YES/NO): NO